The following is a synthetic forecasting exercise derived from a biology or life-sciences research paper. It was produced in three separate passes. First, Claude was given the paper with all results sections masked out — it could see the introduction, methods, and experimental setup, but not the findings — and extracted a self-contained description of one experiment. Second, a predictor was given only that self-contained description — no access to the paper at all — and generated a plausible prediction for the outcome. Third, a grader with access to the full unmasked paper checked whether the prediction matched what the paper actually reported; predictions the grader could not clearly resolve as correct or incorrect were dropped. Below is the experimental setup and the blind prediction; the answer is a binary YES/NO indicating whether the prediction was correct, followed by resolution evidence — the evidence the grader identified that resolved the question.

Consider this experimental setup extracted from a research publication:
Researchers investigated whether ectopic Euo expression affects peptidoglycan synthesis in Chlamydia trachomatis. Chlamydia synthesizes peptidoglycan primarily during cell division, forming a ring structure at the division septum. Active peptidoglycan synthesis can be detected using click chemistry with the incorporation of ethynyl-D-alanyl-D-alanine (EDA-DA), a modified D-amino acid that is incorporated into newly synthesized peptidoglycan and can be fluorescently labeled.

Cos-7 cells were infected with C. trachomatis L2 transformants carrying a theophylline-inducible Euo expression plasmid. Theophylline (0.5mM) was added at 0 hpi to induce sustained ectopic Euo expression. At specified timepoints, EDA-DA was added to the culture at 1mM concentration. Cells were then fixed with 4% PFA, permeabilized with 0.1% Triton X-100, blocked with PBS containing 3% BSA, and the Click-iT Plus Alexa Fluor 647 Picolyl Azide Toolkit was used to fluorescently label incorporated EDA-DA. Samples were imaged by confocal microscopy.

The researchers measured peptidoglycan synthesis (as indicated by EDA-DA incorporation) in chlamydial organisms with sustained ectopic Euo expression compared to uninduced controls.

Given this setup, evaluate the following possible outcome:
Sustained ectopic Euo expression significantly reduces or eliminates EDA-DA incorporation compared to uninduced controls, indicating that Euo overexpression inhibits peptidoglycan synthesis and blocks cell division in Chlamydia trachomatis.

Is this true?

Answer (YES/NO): NO